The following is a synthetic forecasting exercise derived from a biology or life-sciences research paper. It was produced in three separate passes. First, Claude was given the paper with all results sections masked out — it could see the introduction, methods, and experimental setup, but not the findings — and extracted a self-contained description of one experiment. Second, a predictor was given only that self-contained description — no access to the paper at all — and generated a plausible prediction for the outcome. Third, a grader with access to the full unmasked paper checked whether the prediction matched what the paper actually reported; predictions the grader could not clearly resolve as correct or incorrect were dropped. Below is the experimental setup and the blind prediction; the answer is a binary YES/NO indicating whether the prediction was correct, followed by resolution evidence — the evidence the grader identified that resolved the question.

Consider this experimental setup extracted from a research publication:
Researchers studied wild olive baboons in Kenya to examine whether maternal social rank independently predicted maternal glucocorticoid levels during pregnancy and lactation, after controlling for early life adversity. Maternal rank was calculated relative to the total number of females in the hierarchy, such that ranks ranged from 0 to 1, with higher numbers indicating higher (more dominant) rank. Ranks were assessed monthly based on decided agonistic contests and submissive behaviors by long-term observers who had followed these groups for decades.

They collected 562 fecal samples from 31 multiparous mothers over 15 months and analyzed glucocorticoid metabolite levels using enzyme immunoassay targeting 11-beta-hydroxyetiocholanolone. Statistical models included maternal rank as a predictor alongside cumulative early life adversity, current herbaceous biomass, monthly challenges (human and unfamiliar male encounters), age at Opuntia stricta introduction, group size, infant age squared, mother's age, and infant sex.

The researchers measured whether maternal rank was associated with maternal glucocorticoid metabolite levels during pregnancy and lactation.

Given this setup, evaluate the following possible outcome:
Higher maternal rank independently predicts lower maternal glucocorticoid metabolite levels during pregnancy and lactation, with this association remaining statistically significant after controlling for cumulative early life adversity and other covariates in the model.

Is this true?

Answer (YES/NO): NO